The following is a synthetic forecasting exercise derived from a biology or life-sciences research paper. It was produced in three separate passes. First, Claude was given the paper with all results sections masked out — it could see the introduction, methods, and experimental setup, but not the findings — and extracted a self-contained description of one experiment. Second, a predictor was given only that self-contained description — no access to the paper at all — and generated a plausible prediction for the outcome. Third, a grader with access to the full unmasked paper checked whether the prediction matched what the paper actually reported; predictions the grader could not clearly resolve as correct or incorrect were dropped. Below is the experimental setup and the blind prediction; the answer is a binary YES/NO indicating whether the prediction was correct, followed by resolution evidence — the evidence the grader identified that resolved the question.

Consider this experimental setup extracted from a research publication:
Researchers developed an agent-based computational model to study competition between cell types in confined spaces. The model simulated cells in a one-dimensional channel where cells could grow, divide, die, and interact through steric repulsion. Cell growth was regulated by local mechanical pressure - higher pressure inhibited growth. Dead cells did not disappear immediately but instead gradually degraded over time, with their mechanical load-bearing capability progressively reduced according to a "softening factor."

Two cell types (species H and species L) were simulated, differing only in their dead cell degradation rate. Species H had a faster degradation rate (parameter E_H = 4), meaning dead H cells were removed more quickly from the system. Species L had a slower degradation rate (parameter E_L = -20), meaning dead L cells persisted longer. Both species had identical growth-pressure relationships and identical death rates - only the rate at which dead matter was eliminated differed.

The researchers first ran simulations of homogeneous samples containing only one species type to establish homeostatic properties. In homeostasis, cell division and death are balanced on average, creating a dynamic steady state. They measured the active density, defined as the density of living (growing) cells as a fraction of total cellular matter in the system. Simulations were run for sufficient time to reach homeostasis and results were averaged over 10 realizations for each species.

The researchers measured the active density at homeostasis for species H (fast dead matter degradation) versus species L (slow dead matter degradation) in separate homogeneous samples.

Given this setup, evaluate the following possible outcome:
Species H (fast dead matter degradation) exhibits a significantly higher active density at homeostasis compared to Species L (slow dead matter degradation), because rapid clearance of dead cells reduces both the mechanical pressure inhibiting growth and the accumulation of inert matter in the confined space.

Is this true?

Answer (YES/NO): NO